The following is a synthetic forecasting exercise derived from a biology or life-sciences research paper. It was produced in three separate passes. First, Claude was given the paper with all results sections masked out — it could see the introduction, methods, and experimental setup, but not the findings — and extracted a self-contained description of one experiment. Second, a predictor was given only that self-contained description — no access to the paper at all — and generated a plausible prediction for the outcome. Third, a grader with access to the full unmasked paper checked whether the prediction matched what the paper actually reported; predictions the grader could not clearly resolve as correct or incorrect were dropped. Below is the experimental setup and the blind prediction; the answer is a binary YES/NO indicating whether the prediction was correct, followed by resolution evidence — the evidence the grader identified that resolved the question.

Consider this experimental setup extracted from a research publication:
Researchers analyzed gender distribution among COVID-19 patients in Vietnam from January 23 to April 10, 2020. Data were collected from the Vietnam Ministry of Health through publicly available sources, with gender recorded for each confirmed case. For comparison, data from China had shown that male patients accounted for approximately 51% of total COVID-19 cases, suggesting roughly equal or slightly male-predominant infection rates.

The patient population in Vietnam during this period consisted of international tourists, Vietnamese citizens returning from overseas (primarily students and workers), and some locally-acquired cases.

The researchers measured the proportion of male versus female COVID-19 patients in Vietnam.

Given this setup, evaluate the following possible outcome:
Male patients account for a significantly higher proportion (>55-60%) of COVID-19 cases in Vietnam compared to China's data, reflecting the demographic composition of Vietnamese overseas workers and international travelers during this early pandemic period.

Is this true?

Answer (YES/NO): NO